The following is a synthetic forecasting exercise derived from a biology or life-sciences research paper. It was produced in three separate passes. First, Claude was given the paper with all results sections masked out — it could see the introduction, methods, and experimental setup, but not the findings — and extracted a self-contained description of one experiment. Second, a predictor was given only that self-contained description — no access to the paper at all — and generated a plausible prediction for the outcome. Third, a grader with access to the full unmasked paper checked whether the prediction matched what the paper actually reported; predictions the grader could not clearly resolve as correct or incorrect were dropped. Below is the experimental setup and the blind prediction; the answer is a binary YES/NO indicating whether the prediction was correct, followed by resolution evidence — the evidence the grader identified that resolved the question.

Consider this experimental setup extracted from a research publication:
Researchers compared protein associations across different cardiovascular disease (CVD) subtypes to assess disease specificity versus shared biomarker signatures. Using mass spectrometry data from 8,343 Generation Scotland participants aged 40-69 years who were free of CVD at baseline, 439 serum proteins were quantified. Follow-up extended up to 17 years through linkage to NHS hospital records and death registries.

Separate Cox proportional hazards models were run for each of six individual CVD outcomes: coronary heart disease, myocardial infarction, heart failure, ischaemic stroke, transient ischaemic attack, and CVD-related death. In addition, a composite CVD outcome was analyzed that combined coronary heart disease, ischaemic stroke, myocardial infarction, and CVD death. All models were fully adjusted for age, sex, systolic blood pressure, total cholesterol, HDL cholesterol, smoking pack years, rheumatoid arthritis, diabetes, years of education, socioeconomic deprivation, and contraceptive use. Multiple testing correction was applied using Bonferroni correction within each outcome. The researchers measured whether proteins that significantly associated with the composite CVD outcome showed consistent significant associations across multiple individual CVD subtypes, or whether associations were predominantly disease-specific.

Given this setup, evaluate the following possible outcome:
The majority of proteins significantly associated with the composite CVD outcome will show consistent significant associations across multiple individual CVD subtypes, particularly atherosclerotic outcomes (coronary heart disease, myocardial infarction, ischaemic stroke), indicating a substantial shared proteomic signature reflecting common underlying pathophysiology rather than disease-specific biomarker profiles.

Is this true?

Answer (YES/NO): NO